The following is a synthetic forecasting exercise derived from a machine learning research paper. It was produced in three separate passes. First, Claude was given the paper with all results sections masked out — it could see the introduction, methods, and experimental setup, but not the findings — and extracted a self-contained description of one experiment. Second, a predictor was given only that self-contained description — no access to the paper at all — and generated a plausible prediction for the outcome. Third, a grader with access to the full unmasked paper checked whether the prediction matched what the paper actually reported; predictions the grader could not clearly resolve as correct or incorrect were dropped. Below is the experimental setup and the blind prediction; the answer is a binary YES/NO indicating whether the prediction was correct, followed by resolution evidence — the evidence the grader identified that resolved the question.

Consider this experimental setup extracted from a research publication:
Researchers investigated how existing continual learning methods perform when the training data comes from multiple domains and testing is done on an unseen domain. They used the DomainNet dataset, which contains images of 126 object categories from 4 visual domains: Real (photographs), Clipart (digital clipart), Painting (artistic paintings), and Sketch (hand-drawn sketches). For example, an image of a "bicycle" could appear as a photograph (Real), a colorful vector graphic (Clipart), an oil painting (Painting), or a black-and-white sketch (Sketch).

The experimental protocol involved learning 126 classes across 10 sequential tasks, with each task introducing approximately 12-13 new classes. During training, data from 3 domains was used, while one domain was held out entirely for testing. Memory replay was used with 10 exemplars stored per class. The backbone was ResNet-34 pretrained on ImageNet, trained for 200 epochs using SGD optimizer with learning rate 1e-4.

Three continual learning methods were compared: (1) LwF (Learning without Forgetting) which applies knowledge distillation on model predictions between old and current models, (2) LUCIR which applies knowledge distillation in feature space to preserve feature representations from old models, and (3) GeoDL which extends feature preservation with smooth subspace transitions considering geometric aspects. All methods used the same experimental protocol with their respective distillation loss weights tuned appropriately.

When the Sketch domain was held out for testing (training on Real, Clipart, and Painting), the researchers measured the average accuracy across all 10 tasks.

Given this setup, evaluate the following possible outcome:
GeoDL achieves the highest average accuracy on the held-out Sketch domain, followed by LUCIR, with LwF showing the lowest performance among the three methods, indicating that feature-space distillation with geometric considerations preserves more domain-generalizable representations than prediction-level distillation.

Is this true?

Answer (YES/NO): NO